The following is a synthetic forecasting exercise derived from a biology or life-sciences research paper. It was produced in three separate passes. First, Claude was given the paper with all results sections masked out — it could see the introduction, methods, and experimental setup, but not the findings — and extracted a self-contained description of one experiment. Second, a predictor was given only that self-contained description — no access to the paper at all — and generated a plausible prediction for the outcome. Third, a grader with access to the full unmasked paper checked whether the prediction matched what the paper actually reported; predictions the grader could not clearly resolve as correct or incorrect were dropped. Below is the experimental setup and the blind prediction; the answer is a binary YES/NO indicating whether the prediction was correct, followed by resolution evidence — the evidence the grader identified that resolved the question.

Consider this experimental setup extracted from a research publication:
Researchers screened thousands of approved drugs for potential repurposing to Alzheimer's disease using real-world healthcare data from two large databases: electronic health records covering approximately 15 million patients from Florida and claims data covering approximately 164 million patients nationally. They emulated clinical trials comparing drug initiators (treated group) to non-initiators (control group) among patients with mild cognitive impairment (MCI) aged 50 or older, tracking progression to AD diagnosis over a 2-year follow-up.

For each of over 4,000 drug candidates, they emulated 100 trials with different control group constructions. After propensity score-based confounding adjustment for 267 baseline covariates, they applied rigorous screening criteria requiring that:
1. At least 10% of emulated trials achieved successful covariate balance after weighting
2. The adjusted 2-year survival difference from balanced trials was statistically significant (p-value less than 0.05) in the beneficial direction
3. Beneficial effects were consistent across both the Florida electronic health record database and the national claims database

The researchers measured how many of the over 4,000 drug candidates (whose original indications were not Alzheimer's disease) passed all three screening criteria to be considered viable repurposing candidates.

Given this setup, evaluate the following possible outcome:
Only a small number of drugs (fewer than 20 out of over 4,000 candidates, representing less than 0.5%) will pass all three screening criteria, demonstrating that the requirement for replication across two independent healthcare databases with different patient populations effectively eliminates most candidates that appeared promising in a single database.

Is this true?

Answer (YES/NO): YES